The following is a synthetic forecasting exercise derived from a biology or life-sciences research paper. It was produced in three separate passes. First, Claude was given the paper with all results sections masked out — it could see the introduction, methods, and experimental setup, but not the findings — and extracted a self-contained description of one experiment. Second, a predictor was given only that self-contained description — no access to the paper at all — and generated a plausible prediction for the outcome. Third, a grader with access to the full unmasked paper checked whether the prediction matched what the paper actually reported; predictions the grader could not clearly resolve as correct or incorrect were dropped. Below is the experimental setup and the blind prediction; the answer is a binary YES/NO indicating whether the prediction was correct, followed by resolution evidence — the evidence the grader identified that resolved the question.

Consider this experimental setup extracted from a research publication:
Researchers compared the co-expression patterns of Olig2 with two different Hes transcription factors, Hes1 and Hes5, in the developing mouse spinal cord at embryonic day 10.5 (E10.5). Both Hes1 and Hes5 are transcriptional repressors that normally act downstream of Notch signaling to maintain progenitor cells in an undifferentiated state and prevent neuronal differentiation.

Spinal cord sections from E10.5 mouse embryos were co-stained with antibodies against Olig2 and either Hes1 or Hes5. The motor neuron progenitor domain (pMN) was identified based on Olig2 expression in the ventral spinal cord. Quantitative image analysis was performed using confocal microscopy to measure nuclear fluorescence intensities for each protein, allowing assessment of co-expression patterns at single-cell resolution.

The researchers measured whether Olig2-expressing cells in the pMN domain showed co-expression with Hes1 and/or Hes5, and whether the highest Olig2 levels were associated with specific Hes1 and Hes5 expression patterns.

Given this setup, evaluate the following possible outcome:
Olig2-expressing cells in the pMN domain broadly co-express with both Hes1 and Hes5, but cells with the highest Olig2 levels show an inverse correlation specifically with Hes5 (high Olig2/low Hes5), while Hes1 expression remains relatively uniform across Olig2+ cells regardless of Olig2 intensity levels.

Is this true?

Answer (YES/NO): NO